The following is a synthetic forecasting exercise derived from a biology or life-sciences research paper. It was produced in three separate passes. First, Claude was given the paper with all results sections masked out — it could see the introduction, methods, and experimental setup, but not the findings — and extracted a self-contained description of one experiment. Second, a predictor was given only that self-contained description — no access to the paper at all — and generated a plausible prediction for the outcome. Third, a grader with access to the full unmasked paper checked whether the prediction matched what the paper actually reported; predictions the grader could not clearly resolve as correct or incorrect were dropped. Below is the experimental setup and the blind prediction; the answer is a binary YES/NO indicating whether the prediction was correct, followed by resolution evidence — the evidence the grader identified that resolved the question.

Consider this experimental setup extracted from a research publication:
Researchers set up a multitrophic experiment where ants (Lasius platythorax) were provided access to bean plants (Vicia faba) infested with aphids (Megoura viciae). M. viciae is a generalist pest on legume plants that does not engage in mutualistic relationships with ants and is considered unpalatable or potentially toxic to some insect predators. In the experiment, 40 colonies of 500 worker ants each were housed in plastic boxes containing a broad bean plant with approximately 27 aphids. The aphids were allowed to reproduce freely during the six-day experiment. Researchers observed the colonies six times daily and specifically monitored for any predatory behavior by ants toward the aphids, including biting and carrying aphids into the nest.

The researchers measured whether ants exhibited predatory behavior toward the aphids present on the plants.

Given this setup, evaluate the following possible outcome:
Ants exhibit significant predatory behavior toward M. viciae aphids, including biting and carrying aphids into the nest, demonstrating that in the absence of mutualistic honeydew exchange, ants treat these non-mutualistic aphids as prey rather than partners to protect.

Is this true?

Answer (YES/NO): NO